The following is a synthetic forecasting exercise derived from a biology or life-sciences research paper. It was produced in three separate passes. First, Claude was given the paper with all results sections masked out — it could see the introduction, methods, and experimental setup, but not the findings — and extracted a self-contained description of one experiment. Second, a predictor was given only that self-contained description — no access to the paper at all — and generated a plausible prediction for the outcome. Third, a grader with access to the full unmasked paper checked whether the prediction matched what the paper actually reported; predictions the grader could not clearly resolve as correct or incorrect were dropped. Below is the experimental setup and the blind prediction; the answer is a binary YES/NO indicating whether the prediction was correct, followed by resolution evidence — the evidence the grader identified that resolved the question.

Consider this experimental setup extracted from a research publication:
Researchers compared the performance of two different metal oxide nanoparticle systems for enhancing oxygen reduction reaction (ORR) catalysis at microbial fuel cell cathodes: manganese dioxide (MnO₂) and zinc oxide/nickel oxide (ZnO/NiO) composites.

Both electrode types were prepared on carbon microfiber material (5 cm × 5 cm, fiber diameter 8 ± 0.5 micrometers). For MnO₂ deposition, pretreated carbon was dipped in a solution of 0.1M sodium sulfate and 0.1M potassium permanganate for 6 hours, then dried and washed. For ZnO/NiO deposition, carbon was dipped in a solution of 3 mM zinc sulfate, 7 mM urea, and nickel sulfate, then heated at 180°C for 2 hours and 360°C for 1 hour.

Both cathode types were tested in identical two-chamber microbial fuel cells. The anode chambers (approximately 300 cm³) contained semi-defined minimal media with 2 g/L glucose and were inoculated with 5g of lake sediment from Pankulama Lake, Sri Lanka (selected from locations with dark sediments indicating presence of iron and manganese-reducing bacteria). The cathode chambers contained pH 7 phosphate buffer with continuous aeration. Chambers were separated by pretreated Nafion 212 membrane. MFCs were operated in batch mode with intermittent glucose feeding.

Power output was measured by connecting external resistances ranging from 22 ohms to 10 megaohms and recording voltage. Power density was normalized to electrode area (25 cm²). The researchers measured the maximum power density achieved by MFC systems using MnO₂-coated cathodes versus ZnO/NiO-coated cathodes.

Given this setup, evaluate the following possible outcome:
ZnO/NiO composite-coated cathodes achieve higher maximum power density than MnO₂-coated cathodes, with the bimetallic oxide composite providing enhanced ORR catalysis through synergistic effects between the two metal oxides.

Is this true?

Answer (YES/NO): NO